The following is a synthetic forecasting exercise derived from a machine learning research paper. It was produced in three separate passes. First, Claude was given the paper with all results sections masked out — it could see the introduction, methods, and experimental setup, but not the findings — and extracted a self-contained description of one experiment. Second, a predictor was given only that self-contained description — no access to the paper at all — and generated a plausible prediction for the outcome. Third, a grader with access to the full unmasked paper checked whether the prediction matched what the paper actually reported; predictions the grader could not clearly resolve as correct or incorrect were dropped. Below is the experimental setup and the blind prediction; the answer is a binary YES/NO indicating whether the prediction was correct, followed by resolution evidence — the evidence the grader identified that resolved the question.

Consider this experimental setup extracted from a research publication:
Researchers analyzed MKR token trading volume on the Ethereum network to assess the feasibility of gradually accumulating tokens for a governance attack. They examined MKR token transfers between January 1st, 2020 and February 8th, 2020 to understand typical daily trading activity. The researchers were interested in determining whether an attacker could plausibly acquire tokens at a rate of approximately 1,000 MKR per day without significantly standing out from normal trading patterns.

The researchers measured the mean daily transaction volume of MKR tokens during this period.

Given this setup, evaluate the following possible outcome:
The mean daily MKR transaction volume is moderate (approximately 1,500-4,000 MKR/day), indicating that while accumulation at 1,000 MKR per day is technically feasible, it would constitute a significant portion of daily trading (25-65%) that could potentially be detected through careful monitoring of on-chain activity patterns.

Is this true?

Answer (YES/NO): NO